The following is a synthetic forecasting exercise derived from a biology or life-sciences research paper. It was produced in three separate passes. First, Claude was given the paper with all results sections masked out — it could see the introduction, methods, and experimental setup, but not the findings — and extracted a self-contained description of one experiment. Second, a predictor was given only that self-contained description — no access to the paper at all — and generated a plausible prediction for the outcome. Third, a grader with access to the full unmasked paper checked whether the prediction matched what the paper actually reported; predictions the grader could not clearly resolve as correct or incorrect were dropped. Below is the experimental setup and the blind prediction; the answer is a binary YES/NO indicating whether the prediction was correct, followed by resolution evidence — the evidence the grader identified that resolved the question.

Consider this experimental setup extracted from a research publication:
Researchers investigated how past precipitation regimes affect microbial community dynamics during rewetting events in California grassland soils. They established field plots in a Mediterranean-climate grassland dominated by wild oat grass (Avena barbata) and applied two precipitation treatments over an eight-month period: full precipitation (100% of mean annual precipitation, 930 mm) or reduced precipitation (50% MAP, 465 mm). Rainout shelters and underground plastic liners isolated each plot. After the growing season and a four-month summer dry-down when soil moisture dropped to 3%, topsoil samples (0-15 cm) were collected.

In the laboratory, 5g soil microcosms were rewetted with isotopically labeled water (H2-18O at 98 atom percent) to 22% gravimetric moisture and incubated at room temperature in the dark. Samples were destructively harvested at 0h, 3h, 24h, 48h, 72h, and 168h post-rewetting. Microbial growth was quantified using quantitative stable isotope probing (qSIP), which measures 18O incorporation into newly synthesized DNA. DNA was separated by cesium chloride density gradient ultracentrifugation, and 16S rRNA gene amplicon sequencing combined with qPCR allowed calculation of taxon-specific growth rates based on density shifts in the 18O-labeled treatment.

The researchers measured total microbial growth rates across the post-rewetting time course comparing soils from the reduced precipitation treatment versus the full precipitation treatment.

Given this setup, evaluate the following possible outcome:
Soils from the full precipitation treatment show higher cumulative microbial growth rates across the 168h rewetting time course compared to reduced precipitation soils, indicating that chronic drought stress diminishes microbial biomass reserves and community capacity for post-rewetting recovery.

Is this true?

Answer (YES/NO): YES